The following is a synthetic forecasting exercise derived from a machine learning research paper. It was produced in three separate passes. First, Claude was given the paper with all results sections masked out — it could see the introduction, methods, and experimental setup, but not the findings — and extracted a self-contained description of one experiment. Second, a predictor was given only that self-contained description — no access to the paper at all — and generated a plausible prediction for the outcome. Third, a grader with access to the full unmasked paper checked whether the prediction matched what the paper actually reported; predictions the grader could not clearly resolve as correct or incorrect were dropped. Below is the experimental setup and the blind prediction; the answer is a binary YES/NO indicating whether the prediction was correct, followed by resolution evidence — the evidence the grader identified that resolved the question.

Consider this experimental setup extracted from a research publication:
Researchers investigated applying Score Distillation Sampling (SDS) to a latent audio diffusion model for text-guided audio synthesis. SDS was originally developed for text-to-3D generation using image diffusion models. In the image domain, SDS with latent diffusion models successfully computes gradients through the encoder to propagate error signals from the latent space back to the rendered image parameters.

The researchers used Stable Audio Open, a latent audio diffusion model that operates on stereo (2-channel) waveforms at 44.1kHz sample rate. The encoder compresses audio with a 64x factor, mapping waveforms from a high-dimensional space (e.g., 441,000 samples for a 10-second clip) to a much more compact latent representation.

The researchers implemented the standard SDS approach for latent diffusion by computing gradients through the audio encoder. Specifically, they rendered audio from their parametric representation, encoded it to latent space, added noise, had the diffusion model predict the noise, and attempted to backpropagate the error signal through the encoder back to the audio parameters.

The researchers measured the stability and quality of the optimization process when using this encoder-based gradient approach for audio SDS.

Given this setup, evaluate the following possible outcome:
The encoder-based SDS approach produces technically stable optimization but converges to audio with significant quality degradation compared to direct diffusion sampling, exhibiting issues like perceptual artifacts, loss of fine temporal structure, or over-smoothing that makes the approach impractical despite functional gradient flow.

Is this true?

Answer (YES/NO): NO